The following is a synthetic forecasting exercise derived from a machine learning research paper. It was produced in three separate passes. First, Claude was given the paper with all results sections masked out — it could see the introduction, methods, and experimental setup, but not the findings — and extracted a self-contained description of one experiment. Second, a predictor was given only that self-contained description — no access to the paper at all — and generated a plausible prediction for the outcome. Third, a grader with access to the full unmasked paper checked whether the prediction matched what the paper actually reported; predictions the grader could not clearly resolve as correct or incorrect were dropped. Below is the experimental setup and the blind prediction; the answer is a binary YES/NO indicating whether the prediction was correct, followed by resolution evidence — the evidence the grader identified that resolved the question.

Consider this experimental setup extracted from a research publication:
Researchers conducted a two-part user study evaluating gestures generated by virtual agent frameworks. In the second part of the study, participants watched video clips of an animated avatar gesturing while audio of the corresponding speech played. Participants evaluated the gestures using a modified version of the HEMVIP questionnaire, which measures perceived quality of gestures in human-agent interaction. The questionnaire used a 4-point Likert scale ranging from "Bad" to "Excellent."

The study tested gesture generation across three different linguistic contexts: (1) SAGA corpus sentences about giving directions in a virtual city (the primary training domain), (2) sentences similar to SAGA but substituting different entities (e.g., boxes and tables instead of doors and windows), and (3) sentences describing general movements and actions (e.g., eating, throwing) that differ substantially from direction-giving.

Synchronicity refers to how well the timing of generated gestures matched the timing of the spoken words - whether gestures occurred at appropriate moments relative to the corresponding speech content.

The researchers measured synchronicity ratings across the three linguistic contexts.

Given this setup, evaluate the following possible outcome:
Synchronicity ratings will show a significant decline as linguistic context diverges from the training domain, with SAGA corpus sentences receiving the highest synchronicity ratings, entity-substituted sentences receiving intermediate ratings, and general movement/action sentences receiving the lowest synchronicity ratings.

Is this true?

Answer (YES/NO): NO